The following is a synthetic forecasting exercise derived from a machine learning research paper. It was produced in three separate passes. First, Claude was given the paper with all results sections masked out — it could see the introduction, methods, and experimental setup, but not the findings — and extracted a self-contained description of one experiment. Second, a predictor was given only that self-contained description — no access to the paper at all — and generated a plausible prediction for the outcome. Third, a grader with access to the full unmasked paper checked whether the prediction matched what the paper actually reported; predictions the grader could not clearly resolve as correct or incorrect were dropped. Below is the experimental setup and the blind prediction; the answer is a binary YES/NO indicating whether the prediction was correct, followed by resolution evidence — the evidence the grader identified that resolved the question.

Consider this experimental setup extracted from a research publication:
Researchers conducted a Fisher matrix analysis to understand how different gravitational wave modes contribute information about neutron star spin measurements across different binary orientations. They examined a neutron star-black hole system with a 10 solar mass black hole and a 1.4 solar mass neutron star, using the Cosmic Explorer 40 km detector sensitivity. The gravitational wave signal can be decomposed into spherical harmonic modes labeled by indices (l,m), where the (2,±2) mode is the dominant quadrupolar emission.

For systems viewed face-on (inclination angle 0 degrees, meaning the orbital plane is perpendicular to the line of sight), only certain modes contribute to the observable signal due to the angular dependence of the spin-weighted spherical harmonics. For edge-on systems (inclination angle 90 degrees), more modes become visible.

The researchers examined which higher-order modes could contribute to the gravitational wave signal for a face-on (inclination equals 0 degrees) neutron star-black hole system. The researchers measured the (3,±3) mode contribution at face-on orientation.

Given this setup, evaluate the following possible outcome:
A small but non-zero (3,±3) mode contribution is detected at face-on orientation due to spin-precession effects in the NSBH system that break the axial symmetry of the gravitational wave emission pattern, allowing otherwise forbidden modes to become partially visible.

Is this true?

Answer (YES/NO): NO